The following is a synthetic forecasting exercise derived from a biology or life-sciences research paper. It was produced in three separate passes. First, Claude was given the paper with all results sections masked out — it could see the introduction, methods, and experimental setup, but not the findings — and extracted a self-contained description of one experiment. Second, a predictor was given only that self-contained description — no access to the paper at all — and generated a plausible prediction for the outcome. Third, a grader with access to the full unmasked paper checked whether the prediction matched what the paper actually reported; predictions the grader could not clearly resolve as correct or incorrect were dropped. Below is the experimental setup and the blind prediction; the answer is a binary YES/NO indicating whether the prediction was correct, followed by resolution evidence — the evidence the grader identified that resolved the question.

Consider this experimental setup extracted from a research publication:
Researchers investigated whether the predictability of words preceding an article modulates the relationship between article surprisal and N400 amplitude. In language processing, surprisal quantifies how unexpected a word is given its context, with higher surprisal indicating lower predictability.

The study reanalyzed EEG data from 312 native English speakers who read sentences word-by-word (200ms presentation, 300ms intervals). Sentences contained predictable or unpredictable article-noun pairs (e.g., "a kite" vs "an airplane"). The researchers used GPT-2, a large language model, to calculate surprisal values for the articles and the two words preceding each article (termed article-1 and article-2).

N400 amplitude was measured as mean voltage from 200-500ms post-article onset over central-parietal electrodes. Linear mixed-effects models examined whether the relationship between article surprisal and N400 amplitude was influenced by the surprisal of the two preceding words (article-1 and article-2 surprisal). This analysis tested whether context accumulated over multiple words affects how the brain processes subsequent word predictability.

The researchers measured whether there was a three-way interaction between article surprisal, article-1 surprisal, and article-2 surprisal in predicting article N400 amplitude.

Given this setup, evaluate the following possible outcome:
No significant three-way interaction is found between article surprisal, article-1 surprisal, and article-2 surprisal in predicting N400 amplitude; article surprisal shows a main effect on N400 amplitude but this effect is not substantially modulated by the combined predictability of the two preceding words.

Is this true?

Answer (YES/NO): NO